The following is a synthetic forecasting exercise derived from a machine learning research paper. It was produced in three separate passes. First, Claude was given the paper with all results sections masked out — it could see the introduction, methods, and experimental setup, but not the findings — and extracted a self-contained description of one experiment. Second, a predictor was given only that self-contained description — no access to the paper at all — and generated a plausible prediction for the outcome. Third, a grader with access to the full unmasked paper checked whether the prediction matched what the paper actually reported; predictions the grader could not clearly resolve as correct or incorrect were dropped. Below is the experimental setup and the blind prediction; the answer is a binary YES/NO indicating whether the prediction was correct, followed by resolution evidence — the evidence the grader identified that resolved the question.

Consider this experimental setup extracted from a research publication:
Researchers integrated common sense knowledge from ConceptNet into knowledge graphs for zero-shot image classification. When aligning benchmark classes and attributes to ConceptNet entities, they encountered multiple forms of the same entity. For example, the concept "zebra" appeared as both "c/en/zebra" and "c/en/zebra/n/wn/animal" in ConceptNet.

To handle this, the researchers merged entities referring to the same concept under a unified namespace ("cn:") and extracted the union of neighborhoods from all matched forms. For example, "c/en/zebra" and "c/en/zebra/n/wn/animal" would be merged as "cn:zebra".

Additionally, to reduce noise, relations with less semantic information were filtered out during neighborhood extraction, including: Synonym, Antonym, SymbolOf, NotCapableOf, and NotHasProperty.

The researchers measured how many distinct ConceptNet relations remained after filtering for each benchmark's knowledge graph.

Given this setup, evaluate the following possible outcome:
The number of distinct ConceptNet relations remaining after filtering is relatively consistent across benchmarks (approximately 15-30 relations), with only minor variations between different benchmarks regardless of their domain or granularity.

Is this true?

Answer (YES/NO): YES